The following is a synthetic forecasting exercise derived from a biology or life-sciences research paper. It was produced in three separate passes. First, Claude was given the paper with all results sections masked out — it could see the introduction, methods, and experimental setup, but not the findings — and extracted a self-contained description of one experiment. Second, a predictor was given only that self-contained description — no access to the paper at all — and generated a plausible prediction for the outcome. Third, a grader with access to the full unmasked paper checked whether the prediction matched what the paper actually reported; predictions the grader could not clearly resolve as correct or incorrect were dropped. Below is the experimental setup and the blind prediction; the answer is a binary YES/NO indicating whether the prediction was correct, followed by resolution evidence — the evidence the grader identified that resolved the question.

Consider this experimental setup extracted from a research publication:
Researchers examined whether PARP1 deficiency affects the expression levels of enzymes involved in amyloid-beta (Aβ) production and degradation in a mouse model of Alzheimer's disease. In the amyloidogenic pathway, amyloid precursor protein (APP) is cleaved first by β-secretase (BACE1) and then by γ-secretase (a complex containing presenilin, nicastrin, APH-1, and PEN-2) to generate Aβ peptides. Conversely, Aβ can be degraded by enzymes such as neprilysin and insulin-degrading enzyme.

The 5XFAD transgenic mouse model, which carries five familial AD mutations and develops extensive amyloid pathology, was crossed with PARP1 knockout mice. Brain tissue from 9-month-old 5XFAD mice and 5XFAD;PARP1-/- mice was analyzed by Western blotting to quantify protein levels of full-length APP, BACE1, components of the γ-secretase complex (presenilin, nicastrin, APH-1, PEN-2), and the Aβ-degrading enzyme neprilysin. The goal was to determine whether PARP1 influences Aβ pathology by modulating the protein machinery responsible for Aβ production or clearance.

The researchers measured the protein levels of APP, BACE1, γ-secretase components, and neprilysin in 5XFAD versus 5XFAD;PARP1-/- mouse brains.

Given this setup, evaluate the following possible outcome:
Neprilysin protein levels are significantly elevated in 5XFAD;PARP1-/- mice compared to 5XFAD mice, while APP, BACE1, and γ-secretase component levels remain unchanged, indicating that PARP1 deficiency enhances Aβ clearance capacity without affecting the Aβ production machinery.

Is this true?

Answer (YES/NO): NO